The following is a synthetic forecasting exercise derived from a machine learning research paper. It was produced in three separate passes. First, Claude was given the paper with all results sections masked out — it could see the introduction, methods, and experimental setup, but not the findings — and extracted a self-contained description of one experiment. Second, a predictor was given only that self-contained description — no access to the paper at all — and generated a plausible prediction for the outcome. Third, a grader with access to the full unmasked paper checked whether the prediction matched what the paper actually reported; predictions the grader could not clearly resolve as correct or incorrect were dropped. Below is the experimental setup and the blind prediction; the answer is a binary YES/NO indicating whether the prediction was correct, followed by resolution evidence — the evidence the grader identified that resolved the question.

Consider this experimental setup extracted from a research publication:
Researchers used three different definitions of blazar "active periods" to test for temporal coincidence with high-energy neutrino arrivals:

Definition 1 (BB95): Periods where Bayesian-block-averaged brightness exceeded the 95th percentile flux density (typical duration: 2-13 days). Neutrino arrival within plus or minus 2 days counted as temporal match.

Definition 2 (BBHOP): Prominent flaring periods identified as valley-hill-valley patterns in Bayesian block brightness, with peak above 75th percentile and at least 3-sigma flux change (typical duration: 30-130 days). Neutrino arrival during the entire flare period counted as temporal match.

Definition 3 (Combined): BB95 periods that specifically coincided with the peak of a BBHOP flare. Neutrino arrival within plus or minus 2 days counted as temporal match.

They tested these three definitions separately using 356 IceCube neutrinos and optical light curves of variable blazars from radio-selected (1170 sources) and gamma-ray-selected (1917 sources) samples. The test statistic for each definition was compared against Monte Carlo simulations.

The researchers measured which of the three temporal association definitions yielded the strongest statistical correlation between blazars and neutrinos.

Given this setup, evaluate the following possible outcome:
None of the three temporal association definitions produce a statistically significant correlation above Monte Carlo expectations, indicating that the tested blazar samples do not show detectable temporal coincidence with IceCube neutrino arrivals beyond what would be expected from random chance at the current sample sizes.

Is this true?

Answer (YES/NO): NO